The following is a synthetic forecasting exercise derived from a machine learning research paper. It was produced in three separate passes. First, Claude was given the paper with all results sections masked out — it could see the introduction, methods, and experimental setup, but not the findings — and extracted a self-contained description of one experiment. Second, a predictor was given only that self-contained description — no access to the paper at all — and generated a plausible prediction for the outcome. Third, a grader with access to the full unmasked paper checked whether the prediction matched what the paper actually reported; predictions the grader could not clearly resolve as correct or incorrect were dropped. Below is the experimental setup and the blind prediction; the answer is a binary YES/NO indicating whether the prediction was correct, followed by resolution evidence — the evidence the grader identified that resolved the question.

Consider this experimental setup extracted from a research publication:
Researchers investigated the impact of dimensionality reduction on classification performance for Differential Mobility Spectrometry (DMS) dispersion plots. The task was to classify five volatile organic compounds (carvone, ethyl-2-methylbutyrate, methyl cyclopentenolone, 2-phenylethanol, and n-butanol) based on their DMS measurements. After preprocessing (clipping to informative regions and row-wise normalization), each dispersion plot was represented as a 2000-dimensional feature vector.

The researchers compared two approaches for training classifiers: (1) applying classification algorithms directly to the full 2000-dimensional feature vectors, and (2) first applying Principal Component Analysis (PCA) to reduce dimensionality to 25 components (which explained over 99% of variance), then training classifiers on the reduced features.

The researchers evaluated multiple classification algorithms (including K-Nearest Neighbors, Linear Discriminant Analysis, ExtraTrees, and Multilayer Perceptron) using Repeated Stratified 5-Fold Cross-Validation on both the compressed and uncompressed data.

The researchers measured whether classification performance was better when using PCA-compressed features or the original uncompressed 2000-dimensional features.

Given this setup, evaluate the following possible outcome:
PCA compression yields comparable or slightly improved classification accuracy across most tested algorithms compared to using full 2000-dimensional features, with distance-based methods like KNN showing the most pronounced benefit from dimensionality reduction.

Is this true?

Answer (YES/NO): NO